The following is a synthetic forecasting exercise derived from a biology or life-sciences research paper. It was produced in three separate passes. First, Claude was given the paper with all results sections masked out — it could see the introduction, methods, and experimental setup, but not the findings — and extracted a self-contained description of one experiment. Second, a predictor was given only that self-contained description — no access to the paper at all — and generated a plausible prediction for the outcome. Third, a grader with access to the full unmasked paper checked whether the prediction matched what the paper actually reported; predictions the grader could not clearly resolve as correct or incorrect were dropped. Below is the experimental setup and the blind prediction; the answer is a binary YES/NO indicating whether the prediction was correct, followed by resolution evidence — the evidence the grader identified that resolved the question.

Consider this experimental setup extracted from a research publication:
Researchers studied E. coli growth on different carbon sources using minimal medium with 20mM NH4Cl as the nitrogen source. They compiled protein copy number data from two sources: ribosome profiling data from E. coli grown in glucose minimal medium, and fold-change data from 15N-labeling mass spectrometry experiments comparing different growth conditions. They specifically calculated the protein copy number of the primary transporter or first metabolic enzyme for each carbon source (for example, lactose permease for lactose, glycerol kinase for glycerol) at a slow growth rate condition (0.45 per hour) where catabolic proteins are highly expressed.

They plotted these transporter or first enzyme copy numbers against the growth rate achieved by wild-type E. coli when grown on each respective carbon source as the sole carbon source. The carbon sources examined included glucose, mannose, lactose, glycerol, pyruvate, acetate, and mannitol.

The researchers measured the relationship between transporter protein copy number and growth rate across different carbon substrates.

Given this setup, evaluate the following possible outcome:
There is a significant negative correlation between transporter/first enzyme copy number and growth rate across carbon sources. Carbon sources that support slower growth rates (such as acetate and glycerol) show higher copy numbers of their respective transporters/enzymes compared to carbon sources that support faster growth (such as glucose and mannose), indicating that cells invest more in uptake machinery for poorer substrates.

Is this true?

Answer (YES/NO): YES